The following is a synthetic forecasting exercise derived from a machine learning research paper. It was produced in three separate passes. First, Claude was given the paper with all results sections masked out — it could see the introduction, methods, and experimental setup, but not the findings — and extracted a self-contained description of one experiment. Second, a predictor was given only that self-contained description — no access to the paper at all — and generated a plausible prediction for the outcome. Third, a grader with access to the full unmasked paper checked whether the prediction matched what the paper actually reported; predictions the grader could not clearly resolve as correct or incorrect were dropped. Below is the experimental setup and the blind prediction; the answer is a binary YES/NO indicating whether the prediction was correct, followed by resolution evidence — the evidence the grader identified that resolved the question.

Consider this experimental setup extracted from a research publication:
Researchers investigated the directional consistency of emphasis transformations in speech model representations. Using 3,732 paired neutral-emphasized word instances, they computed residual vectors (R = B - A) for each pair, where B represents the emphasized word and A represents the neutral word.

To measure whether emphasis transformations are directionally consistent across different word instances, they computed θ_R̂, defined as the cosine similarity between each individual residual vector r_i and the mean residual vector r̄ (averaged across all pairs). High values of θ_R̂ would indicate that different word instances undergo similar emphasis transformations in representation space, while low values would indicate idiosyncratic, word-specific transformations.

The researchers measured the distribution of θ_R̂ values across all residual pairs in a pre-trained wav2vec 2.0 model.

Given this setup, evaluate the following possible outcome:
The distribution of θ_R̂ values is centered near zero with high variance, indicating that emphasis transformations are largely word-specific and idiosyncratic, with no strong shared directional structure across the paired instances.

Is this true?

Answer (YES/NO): NO